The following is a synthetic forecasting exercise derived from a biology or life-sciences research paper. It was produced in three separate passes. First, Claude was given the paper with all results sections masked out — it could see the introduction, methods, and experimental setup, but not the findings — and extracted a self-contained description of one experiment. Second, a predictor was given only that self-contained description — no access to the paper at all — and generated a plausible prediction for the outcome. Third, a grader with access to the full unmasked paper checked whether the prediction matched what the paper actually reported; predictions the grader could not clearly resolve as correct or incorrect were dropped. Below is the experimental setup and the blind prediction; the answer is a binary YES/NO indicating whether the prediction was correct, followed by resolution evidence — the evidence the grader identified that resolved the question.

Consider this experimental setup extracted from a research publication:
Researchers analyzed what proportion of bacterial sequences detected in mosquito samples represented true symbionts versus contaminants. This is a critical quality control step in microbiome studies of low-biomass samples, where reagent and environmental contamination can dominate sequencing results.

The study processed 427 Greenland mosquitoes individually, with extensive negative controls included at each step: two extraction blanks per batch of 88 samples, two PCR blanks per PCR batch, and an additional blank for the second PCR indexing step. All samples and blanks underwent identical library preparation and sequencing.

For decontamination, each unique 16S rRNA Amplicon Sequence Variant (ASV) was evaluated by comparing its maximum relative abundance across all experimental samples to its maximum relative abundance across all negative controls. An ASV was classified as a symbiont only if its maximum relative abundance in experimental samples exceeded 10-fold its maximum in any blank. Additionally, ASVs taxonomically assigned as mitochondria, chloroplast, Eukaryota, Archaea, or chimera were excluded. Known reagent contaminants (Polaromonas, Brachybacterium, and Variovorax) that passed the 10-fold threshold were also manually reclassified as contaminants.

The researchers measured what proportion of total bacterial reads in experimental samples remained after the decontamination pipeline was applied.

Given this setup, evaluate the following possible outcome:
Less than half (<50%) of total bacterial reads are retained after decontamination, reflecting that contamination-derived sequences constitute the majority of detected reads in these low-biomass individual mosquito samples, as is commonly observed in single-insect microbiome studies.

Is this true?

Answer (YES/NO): YES